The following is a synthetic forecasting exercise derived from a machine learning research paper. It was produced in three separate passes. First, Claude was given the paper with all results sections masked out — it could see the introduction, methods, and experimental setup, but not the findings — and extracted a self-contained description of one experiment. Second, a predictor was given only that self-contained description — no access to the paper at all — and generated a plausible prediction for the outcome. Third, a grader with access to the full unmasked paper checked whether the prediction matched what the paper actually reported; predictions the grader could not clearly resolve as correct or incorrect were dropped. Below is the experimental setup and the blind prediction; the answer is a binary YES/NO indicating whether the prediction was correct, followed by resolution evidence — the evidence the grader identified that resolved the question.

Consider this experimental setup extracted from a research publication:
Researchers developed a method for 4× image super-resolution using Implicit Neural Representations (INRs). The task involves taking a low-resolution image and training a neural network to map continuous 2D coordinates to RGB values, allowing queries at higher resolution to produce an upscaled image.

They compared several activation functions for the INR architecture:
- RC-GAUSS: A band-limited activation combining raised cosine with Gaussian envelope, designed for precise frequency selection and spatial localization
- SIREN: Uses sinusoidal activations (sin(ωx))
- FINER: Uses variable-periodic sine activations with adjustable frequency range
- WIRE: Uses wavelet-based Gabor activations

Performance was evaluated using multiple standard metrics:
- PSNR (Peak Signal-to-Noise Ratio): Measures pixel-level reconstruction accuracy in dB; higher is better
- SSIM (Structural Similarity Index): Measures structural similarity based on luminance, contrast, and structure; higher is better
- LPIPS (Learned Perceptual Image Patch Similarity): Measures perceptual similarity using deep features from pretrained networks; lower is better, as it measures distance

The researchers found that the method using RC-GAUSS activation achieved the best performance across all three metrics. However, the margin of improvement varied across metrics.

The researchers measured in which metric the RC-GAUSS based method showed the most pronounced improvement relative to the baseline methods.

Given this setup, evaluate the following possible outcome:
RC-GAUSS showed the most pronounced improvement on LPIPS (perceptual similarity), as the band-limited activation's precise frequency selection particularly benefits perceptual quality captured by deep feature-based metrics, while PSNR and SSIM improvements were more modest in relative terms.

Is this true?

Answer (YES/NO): YES